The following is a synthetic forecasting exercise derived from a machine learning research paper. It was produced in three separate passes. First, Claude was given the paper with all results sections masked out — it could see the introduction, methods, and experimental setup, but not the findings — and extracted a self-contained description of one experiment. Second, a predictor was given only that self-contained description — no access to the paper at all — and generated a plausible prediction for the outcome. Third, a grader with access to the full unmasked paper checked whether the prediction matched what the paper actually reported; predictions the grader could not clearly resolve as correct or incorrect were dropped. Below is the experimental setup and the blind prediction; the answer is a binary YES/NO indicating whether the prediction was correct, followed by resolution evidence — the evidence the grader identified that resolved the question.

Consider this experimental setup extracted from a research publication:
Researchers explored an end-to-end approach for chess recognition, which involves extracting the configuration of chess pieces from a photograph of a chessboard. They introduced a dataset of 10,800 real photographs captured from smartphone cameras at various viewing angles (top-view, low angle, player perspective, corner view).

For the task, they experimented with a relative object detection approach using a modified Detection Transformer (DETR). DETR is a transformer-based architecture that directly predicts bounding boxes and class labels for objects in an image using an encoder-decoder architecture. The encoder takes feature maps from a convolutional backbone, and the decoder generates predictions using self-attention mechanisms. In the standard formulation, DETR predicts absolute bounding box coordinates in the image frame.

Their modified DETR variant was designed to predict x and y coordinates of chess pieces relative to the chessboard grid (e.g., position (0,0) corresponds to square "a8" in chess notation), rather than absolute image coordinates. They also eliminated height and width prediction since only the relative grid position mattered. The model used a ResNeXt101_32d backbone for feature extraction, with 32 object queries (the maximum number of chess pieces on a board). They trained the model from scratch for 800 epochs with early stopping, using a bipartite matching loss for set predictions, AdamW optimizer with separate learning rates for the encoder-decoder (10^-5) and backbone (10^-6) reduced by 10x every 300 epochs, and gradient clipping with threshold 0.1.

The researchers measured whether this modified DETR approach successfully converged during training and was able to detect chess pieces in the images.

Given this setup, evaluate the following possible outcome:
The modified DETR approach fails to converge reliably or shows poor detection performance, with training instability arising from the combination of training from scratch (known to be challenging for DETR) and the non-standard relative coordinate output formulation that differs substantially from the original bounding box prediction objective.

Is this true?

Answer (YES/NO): YES